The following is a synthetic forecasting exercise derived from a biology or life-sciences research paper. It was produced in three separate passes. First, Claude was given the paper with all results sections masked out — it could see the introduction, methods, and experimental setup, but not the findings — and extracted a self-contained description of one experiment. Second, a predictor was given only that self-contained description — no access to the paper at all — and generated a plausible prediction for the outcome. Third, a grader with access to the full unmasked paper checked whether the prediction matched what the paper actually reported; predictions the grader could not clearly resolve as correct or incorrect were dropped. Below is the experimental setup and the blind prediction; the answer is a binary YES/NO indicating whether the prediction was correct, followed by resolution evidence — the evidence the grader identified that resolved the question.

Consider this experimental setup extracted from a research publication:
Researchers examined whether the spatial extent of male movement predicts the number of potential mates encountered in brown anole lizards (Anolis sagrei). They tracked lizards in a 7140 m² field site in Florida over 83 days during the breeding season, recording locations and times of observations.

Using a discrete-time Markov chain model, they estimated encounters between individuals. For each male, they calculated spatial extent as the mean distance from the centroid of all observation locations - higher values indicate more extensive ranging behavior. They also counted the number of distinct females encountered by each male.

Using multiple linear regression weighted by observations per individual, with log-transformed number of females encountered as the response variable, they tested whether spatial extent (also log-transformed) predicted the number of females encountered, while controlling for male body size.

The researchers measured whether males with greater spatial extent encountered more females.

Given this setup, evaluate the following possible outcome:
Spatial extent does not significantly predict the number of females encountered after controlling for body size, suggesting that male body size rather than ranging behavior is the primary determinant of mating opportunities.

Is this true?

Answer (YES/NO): NO